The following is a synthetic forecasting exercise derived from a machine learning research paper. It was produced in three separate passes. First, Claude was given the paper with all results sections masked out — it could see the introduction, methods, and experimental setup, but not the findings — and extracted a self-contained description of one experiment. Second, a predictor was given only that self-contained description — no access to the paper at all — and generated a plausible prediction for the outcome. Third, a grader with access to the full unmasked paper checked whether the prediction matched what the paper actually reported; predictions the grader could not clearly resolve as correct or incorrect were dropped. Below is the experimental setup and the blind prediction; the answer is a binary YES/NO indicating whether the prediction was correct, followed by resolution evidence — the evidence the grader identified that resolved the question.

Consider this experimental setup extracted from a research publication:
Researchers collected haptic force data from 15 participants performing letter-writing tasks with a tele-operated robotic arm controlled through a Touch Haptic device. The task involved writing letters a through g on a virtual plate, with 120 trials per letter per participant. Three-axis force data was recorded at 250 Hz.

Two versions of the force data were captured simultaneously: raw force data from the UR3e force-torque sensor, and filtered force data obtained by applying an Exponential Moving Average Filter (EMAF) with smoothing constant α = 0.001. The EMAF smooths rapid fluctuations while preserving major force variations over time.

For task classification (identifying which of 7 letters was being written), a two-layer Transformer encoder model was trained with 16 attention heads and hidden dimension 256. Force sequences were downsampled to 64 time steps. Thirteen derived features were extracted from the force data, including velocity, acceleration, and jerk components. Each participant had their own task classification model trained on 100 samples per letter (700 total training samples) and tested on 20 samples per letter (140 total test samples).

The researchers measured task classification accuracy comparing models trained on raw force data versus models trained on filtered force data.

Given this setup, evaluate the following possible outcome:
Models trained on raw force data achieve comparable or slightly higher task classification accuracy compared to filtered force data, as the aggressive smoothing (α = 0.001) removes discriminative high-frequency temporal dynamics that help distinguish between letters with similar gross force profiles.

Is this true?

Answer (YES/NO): YES